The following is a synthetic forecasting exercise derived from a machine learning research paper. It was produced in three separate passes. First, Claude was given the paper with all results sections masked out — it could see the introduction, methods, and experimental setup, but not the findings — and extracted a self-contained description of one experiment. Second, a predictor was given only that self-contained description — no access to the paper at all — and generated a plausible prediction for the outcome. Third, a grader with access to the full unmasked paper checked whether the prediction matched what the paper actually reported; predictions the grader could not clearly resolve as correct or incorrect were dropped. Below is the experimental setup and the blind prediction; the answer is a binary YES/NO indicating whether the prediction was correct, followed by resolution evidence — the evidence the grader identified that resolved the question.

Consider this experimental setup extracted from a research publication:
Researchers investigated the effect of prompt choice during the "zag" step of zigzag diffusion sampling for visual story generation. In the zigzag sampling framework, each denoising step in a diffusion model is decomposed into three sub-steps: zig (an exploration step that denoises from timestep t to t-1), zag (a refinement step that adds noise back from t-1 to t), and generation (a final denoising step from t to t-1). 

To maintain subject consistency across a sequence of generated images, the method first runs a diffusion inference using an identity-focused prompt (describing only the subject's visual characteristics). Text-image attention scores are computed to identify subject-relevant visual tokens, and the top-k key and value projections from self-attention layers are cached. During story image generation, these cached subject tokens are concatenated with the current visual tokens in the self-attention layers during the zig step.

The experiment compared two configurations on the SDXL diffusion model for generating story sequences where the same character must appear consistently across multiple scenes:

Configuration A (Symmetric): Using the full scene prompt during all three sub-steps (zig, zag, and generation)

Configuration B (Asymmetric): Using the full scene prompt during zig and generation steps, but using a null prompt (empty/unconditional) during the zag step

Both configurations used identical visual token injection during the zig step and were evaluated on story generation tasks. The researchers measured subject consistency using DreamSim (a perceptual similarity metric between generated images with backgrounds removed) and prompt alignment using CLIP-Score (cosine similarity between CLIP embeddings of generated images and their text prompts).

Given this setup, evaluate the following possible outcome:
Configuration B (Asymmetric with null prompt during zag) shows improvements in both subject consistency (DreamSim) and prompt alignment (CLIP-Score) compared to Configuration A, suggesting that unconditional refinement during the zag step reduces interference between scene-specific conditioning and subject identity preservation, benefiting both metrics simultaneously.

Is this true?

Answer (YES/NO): YES